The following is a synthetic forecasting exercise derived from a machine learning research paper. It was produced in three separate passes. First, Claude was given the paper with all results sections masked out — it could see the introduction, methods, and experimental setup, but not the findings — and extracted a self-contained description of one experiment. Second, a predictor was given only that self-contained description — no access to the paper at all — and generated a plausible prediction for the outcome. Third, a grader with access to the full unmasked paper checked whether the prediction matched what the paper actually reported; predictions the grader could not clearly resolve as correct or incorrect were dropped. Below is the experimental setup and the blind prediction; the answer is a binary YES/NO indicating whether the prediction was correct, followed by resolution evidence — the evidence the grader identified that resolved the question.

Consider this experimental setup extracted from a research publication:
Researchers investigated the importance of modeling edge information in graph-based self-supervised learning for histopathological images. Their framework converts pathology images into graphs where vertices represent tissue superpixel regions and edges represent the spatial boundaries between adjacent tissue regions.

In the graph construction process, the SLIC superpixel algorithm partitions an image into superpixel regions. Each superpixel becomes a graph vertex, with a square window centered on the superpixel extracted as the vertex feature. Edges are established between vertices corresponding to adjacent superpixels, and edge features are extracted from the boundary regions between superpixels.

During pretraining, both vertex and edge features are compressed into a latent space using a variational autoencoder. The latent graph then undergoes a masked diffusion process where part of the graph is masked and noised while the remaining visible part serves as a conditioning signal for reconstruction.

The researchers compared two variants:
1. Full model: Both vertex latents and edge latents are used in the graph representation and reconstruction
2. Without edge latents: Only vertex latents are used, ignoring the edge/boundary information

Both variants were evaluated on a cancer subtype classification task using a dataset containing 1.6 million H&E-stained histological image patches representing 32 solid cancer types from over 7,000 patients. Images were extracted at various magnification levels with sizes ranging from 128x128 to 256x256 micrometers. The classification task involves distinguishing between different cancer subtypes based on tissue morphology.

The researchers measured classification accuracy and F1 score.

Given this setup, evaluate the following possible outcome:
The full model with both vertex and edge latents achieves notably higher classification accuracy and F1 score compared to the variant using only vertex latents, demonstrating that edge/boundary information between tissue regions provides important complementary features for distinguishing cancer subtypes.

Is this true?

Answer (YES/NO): YES